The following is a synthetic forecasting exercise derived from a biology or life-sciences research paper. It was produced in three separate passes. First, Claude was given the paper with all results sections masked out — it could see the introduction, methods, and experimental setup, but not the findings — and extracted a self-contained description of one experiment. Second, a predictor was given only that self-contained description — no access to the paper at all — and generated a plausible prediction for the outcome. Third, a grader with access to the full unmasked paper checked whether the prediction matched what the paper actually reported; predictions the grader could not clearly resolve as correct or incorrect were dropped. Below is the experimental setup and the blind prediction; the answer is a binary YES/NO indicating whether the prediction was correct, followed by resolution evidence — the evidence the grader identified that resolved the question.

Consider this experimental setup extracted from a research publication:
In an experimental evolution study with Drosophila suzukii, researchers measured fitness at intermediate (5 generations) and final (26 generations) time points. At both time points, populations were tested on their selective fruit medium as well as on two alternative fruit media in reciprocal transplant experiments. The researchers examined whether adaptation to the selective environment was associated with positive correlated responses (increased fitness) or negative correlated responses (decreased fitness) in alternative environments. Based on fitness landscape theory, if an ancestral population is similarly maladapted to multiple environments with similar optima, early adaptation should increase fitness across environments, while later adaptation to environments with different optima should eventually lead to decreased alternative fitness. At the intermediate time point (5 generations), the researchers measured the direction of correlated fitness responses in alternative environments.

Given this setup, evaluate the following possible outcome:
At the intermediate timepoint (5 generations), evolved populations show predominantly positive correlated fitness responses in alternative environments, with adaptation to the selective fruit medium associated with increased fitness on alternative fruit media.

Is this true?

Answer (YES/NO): YES